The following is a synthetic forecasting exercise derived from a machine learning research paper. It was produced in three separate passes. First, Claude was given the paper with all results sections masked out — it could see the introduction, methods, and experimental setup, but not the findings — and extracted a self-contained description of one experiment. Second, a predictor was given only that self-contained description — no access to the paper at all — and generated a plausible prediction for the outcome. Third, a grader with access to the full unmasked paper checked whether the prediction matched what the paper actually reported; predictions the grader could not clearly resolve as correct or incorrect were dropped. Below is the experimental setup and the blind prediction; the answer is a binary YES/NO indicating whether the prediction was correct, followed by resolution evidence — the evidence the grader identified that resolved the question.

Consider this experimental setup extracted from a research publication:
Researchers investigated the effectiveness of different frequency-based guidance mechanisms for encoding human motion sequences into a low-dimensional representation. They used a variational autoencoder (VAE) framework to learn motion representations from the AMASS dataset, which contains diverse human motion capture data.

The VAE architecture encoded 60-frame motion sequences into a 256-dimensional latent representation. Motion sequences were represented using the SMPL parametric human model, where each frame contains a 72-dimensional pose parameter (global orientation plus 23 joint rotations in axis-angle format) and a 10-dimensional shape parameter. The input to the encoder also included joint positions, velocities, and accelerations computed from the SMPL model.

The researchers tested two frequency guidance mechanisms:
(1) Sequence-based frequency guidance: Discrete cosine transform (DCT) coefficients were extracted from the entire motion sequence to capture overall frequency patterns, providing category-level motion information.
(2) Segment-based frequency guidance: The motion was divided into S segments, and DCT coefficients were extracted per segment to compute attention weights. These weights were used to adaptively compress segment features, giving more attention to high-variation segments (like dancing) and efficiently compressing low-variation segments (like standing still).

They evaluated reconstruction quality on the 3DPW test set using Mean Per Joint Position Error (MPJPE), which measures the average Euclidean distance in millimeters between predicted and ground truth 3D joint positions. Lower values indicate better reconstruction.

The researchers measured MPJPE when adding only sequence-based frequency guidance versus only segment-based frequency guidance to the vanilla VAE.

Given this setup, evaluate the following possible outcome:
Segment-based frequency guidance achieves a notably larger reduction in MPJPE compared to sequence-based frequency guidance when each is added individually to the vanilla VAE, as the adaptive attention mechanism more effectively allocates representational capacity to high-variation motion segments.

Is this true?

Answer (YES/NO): YES